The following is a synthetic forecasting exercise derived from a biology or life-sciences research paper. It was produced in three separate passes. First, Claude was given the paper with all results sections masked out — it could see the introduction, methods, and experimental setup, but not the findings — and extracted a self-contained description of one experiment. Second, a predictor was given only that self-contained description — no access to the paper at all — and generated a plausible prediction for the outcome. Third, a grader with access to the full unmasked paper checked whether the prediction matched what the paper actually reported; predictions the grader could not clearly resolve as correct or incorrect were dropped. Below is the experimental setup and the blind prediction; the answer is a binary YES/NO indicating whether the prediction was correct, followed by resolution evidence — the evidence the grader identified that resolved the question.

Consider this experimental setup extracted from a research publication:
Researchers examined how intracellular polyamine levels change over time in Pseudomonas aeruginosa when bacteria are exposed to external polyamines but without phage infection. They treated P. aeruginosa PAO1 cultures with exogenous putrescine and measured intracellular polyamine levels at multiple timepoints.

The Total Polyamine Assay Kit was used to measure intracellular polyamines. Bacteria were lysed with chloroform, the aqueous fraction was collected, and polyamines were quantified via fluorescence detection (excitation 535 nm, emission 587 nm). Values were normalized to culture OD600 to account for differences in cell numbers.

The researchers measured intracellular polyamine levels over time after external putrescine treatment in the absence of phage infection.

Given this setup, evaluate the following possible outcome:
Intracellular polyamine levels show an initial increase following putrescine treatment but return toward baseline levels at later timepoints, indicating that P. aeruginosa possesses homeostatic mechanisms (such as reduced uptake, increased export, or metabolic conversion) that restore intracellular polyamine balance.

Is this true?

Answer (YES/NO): YES